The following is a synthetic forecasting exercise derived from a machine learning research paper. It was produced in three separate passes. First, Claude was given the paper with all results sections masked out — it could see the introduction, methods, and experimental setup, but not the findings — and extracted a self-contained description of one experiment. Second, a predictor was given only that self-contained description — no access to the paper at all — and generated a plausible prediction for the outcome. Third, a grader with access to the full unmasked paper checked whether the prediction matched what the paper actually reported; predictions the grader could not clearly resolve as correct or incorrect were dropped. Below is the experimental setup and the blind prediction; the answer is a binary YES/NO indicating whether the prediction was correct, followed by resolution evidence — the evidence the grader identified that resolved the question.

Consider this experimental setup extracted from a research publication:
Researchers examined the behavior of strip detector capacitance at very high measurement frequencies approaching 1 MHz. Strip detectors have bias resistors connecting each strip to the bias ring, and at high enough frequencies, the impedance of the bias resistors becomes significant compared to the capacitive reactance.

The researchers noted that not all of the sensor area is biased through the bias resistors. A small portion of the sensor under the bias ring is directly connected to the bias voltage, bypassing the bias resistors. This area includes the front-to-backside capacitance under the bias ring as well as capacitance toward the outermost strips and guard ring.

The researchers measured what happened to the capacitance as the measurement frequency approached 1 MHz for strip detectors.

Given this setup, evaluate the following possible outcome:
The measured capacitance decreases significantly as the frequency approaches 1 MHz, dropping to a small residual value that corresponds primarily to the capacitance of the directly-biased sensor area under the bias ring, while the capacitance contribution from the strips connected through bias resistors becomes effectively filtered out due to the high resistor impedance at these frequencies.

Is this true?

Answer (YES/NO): YES